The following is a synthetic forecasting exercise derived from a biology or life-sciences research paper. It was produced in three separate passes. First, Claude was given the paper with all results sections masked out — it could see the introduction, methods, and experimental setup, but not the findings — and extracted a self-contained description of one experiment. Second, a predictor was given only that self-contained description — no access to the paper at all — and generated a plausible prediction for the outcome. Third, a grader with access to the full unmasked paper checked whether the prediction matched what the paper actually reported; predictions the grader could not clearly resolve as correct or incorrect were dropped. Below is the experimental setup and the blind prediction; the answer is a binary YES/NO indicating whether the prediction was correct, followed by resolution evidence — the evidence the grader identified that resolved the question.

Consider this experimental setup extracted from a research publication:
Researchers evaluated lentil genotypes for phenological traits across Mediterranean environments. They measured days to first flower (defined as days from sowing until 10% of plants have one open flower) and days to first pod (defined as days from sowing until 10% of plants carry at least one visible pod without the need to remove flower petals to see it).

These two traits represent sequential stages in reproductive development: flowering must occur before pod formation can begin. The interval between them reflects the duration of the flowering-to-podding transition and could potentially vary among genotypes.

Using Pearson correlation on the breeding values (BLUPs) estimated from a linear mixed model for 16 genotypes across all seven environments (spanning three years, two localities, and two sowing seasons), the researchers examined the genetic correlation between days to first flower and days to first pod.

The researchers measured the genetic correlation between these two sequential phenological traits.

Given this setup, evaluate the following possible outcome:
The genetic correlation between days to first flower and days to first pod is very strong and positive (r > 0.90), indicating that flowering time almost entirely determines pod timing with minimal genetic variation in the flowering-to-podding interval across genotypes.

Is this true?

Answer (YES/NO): YES